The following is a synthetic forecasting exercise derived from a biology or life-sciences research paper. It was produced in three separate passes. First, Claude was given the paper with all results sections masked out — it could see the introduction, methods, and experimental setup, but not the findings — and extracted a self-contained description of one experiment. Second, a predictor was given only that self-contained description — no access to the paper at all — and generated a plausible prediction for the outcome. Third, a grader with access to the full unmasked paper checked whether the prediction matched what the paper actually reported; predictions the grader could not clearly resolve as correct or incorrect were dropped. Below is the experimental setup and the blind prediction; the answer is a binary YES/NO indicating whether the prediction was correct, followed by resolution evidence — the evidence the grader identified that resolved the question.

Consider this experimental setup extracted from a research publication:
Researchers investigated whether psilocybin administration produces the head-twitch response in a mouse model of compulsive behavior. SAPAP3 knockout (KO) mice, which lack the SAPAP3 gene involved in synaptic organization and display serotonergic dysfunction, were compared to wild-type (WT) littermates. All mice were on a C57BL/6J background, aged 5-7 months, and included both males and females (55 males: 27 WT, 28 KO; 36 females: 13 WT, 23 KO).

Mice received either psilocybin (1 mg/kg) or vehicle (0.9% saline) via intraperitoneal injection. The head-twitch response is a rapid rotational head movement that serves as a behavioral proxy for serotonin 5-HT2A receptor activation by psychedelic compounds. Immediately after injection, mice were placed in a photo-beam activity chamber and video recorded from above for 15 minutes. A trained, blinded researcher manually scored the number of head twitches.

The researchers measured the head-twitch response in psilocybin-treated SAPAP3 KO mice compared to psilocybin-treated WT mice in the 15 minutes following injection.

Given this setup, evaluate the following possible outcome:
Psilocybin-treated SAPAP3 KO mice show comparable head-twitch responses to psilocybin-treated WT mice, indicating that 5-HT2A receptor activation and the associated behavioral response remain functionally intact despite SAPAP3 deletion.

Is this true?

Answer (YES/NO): NO